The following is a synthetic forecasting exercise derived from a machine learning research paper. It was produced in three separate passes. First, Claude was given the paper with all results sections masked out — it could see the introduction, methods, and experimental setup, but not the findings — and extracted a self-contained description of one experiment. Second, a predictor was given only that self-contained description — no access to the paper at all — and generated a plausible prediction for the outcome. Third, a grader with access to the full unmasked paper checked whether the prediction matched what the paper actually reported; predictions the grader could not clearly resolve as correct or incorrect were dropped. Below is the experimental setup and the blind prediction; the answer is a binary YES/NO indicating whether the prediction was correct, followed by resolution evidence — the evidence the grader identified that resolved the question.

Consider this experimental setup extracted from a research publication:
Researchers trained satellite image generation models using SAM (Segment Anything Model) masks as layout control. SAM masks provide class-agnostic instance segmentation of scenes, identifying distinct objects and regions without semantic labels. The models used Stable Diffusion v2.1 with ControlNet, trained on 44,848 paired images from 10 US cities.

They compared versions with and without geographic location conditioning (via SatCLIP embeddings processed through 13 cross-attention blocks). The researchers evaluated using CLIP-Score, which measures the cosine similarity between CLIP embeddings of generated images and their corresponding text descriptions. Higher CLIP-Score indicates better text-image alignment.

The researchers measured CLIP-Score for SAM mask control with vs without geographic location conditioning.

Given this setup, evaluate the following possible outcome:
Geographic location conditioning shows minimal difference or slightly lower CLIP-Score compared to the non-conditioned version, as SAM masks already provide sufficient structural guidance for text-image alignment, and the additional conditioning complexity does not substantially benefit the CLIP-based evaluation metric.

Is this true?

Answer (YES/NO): YES